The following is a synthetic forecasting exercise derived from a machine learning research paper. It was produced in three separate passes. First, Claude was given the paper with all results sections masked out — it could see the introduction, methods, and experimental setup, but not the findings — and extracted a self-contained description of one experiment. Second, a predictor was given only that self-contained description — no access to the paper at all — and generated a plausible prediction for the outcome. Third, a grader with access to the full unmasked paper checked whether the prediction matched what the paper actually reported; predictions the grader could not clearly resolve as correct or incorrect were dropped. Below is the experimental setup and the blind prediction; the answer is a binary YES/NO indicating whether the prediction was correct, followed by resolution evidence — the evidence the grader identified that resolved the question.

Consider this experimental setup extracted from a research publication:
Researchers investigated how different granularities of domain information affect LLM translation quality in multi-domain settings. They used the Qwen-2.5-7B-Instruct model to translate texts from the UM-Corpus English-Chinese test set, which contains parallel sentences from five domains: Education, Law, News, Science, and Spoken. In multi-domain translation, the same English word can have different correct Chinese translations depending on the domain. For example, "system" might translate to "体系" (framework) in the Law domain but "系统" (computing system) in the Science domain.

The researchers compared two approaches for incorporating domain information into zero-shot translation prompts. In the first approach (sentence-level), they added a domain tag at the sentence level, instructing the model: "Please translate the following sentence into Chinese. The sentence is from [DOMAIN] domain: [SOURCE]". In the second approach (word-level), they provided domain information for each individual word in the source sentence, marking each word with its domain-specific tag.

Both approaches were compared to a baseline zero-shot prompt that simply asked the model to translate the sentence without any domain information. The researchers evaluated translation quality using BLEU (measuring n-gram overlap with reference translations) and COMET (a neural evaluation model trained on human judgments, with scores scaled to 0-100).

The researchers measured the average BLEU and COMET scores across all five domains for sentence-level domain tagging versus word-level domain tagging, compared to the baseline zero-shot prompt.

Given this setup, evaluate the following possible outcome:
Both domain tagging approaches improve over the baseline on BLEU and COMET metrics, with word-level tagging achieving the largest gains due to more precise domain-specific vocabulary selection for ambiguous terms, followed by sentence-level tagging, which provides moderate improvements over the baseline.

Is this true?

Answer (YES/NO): NO